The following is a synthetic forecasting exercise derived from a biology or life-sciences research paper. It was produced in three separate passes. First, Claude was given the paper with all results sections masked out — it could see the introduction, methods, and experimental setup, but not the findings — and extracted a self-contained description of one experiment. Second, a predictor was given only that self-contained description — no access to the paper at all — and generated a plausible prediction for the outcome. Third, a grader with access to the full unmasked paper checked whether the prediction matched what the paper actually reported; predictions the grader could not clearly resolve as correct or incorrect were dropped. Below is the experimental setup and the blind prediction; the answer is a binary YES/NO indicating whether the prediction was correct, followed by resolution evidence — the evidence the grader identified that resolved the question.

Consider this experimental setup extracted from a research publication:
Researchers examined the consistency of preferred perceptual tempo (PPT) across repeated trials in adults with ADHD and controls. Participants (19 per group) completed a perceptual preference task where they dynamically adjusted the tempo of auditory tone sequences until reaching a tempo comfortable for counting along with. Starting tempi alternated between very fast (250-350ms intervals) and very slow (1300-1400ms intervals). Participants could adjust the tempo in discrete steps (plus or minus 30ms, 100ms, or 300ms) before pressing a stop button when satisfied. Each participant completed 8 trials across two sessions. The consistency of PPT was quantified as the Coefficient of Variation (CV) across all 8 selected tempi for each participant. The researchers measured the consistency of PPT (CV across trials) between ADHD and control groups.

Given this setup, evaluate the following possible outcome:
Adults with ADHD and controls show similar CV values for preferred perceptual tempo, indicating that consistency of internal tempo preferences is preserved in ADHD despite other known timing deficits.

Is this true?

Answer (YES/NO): YES